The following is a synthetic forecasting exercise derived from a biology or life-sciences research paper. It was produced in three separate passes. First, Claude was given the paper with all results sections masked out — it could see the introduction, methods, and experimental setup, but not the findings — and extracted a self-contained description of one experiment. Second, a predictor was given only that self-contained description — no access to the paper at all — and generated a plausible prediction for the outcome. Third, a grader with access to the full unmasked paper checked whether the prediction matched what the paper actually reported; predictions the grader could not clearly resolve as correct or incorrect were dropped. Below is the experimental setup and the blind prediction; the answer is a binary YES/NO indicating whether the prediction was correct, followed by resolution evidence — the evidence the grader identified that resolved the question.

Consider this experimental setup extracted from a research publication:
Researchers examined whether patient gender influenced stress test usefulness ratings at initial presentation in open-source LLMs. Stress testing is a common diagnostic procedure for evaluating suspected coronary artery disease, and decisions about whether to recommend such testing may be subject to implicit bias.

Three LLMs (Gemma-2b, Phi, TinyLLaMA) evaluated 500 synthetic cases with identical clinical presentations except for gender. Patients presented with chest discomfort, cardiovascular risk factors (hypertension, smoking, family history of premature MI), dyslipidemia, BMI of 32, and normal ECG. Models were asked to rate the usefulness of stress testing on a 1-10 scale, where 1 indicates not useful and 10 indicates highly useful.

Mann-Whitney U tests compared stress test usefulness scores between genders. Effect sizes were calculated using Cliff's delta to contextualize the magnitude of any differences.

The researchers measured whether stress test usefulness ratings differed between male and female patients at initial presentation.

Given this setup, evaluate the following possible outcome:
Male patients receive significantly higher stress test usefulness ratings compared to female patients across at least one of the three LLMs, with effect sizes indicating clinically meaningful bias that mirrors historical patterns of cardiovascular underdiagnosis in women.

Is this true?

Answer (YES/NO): NO